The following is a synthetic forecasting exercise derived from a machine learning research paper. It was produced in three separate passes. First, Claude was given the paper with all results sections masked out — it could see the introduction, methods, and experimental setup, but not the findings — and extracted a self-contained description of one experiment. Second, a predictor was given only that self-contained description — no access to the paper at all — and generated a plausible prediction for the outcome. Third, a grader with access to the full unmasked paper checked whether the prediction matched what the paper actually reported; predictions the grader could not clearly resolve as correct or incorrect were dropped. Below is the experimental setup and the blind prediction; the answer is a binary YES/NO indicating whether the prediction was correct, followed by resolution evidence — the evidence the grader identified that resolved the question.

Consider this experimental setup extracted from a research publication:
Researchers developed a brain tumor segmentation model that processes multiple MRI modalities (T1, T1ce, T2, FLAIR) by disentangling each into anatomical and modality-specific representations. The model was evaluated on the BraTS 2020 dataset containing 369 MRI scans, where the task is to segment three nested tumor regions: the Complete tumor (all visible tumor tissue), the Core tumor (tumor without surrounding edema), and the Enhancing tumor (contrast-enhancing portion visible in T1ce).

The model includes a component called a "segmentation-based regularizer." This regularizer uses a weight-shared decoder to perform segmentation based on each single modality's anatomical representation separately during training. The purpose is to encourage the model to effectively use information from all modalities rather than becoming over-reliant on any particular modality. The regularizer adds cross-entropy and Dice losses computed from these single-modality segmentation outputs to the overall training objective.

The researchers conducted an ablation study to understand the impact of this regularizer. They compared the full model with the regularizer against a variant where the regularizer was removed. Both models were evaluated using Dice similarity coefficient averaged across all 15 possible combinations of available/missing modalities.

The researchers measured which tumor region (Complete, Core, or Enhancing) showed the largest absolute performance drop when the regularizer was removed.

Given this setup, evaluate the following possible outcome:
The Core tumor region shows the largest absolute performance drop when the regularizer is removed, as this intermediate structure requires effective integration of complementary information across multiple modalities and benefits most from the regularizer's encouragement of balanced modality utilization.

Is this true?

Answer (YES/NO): YES